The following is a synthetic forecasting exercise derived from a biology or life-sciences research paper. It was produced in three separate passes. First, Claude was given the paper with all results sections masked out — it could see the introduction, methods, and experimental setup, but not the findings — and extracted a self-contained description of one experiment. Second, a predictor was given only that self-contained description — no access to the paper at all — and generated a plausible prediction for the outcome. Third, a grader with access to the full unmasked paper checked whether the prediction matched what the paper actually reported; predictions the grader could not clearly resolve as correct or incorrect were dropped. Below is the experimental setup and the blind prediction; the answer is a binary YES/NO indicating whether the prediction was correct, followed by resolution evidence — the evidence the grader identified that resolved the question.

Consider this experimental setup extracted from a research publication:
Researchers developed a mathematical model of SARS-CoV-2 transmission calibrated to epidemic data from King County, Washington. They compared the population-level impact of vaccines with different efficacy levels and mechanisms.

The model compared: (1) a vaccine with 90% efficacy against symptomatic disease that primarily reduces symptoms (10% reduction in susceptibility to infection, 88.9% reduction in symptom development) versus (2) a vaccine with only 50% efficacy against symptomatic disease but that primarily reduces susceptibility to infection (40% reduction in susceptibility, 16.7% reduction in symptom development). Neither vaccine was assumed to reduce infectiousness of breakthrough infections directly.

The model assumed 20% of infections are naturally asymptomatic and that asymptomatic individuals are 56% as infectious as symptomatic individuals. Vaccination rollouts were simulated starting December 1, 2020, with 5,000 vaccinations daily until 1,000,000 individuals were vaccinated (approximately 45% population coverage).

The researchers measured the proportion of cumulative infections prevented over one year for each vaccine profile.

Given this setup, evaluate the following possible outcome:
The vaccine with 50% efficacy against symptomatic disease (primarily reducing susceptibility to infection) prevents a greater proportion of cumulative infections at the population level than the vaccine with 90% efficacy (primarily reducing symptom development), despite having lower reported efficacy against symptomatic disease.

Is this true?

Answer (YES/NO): YES